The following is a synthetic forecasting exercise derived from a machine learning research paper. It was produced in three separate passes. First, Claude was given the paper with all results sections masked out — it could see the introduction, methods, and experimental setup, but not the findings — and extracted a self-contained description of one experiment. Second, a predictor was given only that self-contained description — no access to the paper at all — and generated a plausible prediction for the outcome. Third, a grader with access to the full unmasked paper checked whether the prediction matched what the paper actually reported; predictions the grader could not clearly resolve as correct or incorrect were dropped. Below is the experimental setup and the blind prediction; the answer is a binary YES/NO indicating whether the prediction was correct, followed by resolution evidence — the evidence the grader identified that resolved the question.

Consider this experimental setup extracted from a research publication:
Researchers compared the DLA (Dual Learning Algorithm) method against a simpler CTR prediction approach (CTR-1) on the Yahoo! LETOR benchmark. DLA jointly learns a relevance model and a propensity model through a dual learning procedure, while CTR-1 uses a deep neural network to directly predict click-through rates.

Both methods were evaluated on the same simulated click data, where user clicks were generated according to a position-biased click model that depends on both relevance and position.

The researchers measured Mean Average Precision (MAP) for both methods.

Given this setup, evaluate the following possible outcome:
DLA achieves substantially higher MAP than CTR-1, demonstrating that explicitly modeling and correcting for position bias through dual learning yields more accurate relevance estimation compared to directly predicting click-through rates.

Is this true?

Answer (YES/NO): NO